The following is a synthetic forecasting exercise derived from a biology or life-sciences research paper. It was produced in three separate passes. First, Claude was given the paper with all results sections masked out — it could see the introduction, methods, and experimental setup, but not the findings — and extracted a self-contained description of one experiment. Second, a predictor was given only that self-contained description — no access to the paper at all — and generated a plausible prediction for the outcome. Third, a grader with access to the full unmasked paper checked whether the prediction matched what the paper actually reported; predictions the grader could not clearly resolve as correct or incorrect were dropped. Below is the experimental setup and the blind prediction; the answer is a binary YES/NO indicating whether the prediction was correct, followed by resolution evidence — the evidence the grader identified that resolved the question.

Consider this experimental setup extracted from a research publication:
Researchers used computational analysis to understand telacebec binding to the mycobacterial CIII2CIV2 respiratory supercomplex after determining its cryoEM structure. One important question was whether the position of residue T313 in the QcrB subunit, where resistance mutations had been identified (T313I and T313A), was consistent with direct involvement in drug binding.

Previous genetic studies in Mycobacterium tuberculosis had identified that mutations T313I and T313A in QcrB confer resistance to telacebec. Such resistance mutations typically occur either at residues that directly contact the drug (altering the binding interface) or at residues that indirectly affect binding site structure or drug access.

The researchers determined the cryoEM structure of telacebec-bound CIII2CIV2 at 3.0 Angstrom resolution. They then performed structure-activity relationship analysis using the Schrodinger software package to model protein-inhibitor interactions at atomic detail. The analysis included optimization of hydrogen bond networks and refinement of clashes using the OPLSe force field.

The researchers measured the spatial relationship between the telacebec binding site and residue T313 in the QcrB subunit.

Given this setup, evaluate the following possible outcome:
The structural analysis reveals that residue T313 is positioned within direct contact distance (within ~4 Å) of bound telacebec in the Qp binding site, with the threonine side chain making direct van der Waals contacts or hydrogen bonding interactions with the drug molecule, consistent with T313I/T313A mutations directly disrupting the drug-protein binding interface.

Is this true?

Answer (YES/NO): YES